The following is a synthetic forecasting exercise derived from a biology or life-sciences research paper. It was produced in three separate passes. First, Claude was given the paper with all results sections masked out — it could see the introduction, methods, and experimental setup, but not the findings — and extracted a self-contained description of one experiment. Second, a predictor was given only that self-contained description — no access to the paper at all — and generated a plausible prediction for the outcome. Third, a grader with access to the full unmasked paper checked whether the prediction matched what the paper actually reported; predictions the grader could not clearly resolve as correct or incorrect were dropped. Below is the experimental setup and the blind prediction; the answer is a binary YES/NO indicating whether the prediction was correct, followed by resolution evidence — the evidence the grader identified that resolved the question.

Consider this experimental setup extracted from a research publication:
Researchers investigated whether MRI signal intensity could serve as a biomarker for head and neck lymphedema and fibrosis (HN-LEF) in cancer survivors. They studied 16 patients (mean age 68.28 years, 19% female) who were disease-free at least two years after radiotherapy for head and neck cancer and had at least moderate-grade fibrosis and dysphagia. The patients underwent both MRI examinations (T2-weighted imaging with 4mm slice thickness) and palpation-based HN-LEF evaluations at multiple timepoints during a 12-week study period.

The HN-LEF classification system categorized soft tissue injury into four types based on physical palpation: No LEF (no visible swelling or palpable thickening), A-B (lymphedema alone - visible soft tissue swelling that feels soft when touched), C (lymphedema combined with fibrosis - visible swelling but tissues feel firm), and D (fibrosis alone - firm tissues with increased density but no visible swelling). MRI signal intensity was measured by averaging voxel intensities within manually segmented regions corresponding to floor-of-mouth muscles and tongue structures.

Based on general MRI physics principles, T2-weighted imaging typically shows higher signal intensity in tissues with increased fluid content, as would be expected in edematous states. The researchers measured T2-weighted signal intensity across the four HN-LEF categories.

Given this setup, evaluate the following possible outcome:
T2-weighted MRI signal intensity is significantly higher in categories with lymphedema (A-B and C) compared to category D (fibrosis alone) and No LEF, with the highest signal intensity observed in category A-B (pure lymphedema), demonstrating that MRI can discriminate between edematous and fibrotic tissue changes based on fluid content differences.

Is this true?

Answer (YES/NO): NO